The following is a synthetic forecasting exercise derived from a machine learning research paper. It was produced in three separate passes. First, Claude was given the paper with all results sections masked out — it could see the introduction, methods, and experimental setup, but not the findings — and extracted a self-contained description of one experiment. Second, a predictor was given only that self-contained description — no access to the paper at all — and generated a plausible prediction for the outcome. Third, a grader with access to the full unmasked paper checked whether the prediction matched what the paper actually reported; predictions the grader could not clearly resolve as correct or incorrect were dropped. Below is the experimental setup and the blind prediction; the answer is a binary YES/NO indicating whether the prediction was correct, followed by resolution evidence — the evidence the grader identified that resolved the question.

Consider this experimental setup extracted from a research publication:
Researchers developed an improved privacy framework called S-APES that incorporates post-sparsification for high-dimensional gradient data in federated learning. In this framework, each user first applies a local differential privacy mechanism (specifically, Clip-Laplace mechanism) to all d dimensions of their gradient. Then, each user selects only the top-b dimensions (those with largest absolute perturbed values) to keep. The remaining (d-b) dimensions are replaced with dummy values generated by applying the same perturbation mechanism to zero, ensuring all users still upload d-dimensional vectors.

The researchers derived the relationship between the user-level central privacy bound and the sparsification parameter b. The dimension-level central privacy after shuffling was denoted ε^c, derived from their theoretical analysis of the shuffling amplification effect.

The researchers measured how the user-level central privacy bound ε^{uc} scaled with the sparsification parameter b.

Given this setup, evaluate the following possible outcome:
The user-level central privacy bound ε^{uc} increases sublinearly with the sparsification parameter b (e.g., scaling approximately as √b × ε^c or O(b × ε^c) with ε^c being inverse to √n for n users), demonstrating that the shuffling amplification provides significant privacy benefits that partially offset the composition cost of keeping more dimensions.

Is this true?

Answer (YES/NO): NO